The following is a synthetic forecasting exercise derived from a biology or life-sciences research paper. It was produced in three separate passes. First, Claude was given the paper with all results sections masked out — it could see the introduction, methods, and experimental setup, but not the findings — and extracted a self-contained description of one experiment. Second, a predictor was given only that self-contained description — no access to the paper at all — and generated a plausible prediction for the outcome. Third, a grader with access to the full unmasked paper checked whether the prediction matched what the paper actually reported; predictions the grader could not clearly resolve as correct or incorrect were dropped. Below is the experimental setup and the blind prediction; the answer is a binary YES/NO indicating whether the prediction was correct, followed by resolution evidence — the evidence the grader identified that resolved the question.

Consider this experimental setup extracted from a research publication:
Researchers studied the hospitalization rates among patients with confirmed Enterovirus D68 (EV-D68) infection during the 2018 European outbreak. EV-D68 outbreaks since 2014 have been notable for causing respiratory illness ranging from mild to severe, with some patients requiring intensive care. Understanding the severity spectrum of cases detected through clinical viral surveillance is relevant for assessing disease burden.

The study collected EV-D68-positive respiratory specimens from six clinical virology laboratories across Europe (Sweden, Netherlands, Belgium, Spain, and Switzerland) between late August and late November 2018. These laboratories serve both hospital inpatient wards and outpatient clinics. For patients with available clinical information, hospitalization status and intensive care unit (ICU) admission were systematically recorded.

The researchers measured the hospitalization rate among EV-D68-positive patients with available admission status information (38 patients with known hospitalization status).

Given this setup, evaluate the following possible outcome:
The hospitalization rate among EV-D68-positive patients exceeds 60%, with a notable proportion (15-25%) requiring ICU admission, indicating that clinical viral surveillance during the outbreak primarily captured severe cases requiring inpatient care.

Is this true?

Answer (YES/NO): NO